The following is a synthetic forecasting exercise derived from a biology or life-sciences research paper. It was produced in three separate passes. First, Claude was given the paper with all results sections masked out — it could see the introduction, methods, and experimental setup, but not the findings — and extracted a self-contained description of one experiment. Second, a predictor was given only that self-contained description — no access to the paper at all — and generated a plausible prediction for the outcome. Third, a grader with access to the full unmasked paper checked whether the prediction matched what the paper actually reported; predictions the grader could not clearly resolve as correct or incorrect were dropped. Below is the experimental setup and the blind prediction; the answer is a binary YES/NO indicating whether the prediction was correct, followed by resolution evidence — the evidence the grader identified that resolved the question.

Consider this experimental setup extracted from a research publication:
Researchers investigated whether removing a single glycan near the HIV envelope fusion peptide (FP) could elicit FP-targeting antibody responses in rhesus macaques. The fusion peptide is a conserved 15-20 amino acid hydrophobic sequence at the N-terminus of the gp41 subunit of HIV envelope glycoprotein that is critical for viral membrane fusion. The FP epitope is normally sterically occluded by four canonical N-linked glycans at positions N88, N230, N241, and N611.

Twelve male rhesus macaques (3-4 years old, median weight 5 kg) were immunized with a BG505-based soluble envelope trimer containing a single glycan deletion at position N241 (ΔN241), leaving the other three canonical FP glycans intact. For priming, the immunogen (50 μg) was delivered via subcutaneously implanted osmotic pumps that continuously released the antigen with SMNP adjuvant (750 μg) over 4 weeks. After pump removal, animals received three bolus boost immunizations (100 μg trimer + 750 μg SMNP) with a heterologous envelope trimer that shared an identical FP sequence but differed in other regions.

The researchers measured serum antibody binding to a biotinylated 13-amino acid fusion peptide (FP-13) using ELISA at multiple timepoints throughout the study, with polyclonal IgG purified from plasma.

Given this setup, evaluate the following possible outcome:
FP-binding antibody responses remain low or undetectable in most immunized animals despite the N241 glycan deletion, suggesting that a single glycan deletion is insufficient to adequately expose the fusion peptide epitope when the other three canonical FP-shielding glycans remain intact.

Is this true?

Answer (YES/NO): YES